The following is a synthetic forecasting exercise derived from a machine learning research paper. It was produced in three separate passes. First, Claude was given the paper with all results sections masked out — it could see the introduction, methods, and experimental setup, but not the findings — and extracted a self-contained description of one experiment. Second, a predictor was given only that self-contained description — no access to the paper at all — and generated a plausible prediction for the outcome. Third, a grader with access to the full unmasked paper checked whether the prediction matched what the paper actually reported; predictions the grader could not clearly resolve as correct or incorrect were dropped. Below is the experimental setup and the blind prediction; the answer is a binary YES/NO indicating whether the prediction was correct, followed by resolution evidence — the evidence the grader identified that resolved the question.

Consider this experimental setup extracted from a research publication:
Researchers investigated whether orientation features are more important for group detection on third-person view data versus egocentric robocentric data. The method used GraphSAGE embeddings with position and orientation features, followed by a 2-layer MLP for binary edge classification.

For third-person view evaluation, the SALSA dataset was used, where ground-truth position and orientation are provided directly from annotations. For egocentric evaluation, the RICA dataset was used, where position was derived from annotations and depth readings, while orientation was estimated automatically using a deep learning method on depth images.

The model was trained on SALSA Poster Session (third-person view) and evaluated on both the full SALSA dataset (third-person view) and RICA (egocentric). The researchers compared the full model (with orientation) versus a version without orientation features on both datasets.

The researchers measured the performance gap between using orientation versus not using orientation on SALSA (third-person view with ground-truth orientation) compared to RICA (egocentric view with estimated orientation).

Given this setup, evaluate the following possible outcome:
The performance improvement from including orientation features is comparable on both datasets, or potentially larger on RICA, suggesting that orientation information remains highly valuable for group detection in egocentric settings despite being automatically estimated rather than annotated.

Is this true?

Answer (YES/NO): NO